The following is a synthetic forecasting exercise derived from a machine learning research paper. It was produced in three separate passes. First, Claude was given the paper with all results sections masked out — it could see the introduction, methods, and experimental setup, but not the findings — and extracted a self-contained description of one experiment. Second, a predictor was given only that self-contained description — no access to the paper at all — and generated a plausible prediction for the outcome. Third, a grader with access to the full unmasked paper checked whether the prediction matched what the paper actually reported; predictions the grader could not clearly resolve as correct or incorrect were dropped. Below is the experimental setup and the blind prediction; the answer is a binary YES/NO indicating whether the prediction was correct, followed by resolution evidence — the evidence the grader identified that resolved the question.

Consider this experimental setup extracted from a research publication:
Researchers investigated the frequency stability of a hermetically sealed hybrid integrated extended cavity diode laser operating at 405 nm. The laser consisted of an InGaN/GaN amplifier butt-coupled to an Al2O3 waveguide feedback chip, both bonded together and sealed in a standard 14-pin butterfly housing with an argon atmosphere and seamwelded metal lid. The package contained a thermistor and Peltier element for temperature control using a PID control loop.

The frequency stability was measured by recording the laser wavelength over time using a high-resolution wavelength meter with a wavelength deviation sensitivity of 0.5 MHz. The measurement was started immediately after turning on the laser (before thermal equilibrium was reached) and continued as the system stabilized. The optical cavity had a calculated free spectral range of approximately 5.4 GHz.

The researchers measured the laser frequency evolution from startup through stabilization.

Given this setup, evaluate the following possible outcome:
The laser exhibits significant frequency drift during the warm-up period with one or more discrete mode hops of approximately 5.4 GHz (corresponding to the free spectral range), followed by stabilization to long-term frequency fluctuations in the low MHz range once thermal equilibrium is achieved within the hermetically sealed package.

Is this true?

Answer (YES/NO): NO